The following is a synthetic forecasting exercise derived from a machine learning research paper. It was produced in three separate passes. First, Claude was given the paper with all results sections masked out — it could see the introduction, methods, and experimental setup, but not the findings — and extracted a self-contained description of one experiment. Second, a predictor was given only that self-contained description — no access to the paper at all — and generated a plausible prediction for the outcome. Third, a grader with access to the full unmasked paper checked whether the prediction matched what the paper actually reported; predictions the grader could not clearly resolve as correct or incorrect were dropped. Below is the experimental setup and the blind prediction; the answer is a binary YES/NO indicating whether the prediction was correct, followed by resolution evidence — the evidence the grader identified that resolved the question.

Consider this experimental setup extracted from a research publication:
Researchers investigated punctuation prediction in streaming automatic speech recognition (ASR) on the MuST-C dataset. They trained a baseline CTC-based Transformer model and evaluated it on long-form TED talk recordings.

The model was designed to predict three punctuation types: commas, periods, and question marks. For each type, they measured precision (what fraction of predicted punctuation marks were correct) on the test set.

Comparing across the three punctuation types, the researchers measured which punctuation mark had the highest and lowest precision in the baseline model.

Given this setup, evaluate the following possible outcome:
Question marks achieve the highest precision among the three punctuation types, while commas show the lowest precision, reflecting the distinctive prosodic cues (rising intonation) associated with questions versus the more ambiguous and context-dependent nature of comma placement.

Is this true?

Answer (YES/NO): NO